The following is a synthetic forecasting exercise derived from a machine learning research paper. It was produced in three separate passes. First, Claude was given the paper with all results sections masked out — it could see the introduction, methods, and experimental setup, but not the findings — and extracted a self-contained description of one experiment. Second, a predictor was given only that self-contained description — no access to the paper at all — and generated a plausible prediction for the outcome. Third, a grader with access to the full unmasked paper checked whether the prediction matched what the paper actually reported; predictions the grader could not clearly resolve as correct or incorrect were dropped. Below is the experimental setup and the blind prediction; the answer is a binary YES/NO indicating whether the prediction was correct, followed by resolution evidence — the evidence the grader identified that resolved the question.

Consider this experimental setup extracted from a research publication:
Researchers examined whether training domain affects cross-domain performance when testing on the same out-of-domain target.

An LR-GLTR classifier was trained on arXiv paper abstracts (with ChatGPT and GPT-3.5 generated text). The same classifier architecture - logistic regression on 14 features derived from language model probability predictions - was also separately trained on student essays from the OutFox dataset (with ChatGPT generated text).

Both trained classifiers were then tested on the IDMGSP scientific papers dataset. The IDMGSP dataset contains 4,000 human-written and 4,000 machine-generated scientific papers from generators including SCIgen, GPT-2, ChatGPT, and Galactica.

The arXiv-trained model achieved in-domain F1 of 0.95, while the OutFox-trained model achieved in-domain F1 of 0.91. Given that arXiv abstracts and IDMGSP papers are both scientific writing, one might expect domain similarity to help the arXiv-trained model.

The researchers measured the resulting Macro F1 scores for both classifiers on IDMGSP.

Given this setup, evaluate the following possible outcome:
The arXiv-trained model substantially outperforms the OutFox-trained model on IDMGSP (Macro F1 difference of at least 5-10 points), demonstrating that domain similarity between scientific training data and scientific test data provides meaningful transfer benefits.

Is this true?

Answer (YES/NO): NO